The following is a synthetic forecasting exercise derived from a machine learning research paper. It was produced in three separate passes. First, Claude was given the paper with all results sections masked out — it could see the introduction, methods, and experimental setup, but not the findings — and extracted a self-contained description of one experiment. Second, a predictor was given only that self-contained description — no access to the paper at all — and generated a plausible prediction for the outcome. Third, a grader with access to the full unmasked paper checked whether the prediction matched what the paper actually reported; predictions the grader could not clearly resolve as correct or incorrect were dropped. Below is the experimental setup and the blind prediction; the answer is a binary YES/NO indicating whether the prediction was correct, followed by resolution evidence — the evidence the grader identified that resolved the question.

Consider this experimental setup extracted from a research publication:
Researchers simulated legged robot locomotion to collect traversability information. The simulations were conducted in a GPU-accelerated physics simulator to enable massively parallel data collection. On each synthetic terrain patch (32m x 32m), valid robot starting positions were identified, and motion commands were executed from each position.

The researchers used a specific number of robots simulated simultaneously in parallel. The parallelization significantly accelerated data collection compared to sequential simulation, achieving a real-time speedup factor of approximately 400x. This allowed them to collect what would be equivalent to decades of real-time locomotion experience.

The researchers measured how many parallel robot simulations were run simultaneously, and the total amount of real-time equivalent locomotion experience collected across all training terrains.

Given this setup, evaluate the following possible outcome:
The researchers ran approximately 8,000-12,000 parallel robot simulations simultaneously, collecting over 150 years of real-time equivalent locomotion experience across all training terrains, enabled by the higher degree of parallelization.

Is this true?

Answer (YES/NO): NO